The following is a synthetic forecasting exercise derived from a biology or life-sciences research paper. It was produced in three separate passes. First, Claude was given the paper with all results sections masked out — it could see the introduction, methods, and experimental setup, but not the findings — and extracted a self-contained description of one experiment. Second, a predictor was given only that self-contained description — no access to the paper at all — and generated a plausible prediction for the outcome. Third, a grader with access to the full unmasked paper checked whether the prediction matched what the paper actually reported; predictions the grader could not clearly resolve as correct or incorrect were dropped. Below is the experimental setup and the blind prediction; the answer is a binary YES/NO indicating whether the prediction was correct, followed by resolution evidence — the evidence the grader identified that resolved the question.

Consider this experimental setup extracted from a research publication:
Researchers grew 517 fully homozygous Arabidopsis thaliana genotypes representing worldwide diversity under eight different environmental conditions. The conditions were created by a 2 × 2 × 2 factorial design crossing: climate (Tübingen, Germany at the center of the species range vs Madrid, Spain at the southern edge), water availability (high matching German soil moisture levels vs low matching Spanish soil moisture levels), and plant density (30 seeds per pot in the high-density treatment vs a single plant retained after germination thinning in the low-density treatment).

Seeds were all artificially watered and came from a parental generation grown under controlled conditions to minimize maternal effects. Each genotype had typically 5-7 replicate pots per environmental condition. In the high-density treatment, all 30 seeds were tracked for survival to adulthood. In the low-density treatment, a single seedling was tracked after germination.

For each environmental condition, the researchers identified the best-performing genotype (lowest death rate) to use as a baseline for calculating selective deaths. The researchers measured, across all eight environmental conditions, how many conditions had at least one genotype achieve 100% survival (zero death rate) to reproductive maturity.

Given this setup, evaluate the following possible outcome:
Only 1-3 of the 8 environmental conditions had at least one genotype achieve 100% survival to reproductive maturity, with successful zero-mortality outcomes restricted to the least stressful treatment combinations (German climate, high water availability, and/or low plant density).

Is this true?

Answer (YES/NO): NO